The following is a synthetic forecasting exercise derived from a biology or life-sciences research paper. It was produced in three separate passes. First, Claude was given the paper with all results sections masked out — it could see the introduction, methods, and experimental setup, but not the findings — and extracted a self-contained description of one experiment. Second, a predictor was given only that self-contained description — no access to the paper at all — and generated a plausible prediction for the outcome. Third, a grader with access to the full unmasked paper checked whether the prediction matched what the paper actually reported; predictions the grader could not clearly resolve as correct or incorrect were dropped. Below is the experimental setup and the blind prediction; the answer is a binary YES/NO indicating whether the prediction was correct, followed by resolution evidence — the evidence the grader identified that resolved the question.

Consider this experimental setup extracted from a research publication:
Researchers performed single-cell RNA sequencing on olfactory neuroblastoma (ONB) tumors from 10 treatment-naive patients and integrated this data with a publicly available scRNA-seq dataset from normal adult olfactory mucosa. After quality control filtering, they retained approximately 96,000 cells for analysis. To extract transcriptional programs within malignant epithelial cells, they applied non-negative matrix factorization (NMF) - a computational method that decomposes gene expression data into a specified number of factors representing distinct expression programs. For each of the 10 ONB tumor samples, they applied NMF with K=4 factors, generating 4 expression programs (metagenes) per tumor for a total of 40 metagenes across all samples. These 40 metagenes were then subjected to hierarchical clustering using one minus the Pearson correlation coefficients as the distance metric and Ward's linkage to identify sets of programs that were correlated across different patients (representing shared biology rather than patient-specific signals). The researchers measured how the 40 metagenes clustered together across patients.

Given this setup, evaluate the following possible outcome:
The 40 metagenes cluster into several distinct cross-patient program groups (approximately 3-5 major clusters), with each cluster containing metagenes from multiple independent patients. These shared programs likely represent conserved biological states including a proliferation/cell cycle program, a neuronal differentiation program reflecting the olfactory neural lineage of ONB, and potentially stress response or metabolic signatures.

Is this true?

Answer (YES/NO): YES